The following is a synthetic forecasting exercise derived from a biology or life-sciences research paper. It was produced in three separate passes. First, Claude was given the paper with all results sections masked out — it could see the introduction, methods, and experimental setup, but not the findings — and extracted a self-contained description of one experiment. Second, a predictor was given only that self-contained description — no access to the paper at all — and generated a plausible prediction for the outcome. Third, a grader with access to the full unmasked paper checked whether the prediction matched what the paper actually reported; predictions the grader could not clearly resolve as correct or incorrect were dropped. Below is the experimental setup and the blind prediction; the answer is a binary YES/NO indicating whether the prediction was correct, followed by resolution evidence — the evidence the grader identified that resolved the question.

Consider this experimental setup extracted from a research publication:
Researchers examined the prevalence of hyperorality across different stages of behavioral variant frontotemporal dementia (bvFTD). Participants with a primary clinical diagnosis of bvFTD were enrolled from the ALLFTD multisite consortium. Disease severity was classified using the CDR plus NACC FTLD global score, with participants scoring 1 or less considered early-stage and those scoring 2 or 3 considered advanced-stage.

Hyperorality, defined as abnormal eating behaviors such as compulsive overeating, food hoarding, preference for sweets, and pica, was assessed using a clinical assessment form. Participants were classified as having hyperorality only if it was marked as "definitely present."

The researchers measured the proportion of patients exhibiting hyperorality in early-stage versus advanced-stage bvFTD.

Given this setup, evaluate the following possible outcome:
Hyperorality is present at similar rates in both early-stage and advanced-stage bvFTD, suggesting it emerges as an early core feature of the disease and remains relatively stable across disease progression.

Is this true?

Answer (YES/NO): NO